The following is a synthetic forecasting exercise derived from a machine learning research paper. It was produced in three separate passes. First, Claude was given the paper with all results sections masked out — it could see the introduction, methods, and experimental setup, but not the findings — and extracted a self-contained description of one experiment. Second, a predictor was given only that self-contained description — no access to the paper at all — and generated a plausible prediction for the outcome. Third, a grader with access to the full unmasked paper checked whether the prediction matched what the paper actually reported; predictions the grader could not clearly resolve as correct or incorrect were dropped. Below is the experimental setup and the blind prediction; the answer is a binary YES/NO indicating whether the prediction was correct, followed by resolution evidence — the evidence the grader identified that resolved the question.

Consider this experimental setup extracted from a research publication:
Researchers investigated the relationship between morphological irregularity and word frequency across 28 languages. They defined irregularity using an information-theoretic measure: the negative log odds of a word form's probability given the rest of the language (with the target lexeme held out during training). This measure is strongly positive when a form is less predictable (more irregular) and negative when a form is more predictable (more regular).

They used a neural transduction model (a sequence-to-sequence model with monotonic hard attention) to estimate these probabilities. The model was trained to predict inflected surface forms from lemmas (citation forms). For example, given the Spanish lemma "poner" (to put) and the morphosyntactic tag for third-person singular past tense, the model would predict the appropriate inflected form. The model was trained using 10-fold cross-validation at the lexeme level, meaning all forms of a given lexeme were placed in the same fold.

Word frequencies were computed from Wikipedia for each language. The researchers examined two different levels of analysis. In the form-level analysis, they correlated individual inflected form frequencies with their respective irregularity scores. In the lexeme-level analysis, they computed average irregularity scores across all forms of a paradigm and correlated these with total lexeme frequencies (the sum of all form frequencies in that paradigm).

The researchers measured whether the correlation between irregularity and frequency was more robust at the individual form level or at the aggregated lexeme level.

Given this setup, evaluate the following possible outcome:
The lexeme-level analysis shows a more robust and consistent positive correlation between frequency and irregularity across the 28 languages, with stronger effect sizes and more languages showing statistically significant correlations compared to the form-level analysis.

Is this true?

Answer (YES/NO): YES